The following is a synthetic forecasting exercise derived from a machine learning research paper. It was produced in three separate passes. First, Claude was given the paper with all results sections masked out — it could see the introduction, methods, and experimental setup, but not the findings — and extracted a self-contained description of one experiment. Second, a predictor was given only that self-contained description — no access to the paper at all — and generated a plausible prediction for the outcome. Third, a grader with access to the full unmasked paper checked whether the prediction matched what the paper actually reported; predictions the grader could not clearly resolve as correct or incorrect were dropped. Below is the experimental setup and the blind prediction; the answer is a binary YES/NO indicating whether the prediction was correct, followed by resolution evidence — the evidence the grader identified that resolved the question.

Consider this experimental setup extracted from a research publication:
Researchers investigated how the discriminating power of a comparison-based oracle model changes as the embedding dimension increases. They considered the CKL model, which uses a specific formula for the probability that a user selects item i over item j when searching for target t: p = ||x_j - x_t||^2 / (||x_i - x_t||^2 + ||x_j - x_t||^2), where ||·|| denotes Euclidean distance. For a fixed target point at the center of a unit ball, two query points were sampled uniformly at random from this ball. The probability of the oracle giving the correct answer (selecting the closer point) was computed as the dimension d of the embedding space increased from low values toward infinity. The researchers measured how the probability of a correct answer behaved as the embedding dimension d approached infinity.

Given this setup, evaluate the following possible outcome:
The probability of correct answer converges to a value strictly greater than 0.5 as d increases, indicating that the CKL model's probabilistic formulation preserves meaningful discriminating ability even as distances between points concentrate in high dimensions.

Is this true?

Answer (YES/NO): NO